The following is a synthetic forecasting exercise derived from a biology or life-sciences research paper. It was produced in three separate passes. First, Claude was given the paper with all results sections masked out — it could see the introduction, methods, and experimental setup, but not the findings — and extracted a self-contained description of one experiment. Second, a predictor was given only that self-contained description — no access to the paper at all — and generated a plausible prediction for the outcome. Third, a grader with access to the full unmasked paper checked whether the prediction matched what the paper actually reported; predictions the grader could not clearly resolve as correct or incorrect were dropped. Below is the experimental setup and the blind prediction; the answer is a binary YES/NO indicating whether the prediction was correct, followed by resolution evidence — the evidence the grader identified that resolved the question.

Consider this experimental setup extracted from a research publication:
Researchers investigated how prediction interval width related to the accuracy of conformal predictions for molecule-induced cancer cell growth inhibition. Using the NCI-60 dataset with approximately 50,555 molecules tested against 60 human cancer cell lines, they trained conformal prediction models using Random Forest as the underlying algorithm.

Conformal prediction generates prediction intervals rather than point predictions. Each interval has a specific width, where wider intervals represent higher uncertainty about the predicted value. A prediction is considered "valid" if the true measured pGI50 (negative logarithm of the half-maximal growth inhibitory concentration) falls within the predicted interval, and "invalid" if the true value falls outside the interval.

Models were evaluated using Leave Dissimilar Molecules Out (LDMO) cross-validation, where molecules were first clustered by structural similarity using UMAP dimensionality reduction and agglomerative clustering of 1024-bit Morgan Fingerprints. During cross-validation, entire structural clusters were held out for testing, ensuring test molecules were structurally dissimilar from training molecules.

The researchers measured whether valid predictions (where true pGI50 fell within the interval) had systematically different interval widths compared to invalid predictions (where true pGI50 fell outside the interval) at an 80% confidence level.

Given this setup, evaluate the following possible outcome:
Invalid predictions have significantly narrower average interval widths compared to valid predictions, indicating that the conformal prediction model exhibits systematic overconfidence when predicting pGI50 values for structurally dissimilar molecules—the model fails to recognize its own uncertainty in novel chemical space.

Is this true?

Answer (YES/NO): NO